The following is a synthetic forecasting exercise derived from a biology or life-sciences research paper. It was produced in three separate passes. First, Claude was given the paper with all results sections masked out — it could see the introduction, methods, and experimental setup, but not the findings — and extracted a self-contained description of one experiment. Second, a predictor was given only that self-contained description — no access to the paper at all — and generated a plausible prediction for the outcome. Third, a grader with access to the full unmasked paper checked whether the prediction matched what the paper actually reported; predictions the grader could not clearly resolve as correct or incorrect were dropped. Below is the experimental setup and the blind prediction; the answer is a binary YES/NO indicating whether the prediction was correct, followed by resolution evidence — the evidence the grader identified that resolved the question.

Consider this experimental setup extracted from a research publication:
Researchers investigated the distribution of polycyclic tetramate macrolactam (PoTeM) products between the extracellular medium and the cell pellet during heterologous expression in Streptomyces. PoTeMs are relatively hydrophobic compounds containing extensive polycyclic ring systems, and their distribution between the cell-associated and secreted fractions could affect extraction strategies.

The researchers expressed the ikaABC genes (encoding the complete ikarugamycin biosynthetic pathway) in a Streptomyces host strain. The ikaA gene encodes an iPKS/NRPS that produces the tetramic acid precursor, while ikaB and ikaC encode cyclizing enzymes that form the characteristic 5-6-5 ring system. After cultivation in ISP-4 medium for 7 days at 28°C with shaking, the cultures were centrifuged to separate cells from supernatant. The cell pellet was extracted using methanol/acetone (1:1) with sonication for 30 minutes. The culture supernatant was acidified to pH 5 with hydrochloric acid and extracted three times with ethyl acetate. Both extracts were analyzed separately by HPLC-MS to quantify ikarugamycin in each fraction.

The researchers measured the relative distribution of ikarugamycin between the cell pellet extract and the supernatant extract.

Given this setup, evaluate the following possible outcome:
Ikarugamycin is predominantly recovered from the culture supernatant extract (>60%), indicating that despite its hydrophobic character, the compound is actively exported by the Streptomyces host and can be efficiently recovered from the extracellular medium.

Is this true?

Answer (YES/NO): NO